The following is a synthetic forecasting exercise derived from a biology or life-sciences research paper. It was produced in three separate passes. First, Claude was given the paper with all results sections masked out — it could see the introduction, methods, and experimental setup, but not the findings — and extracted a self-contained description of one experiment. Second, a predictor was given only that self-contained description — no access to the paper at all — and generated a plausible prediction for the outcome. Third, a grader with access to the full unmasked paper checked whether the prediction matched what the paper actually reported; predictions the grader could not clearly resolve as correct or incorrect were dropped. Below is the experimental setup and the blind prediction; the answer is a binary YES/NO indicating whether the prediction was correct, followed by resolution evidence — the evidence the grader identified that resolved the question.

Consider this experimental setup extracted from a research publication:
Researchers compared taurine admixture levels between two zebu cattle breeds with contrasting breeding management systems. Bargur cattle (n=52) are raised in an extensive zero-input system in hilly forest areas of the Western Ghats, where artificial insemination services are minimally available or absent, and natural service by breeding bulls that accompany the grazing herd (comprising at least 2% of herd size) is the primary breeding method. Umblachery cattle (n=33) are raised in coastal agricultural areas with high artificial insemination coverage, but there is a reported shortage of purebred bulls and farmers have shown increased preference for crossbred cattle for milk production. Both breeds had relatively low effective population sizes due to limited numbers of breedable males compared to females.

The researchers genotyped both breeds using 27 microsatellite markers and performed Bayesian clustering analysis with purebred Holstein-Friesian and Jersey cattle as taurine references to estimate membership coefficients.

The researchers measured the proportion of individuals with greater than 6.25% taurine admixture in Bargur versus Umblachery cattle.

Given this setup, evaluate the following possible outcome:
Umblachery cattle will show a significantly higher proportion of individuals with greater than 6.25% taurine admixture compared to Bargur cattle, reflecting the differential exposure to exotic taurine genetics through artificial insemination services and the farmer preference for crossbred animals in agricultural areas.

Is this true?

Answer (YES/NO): YES